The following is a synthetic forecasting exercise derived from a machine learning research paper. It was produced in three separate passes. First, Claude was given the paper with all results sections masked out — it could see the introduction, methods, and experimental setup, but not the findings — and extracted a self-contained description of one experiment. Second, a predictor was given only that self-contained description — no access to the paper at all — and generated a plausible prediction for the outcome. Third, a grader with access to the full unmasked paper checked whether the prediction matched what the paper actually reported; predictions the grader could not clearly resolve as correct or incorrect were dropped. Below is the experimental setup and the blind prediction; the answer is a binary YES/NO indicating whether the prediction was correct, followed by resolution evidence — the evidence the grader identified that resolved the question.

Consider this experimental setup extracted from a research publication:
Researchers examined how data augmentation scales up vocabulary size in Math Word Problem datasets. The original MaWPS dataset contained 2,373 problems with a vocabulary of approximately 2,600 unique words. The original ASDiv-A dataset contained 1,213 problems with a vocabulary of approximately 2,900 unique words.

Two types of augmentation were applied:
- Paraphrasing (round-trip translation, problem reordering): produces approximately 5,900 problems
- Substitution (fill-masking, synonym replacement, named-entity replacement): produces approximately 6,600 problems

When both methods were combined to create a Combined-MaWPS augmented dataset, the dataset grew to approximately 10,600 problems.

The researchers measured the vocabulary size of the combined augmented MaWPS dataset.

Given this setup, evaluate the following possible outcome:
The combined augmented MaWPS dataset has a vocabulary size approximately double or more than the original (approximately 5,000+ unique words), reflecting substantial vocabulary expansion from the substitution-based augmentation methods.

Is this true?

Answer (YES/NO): YES